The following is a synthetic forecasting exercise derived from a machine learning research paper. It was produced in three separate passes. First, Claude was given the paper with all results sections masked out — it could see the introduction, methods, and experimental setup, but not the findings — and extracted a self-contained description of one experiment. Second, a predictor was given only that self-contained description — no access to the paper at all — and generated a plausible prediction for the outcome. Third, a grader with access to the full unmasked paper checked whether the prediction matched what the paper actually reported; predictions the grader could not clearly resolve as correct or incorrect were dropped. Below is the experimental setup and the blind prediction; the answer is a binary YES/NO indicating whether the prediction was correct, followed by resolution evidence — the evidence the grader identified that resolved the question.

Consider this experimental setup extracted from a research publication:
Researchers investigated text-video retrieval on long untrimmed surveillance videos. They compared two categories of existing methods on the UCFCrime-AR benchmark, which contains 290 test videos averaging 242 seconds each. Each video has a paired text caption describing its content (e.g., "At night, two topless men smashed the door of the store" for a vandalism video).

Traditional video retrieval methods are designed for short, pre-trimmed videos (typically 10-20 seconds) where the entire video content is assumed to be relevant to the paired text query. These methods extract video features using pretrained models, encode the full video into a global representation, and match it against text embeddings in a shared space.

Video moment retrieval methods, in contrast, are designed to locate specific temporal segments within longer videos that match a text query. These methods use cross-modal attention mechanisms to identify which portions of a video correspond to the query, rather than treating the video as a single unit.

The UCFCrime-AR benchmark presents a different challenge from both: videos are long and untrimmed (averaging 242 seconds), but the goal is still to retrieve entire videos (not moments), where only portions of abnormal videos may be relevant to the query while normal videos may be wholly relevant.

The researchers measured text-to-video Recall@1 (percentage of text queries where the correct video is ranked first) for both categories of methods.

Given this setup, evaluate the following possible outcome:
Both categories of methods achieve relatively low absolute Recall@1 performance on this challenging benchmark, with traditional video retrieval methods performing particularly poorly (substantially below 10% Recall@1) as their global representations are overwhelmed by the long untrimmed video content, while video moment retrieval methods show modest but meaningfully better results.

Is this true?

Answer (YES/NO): NO